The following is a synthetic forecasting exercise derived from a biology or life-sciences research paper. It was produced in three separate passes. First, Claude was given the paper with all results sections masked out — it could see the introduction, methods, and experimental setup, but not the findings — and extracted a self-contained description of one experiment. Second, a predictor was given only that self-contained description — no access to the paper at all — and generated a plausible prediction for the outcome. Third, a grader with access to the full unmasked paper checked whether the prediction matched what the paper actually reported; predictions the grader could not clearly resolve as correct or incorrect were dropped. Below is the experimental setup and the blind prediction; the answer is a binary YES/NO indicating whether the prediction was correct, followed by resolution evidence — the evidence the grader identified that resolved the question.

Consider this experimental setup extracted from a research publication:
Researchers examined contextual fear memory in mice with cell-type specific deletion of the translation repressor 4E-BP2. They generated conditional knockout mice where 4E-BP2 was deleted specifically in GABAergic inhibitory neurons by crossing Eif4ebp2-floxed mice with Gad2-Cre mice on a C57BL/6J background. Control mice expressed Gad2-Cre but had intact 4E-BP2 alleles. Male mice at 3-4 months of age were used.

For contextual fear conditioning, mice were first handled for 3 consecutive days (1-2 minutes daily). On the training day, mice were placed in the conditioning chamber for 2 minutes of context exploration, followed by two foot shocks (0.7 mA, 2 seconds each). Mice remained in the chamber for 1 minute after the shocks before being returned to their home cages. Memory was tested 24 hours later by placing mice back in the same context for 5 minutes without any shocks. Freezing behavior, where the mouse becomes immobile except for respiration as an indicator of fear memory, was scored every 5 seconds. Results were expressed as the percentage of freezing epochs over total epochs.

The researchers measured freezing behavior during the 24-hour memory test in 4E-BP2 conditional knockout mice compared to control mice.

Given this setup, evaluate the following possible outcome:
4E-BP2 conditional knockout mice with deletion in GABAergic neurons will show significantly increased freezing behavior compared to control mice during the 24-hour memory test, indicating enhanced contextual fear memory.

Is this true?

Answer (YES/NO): NO